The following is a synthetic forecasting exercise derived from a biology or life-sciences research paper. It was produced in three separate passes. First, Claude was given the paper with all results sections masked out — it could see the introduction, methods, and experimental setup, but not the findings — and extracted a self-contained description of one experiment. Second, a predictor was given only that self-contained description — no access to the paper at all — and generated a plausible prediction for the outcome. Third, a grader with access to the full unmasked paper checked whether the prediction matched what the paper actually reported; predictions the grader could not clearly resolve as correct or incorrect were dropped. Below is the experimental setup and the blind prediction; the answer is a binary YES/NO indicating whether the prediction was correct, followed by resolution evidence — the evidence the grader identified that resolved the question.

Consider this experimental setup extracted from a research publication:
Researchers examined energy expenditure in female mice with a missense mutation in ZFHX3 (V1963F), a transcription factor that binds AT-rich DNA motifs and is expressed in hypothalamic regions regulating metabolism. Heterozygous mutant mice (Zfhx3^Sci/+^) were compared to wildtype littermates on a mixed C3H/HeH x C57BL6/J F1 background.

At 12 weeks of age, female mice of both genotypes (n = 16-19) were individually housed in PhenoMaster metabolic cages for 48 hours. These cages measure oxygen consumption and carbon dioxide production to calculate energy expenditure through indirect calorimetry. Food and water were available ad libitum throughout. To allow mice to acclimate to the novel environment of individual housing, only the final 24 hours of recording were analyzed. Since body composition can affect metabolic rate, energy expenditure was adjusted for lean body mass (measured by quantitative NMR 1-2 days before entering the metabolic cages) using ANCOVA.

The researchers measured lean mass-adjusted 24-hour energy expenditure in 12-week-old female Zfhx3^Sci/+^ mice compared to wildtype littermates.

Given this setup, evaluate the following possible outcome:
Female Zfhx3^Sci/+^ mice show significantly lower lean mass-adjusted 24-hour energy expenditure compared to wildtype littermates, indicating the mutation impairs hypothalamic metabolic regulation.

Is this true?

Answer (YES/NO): NO